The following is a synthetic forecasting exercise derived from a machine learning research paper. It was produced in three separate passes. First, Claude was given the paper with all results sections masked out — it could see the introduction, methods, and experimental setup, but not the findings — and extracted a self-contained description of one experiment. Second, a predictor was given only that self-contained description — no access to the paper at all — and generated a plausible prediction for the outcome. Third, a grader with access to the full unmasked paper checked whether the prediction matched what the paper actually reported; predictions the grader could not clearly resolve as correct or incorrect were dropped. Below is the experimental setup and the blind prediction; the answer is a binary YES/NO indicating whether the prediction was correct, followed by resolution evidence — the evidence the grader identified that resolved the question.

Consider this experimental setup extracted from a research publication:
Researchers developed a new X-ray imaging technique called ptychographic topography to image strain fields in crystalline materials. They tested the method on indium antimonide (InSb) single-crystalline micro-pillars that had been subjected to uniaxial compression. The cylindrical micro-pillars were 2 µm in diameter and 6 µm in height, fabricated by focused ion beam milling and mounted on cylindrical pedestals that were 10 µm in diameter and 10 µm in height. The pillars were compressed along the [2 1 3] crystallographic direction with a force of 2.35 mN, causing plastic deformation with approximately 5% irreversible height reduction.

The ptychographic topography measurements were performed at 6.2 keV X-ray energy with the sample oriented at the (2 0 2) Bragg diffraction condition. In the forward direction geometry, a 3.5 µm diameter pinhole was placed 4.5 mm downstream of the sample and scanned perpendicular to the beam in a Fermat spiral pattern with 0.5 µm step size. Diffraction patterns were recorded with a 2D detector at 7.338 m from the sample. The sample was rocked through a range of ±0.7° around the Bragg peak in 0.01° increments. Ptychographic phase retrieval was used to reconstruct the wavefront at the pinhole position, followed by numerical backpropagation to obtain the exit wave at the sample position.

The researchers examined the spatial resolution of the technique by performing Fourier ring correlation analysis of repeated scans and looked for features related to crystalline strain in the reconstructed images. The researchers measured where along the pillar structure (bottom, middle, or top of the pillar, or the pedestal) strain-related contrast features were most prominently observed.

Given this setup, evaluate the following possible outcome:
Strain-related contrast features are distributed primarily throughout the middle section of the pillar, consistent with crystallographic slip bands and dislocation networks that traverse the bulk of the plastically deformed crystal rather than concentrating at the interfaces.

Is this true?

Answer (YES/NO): NO